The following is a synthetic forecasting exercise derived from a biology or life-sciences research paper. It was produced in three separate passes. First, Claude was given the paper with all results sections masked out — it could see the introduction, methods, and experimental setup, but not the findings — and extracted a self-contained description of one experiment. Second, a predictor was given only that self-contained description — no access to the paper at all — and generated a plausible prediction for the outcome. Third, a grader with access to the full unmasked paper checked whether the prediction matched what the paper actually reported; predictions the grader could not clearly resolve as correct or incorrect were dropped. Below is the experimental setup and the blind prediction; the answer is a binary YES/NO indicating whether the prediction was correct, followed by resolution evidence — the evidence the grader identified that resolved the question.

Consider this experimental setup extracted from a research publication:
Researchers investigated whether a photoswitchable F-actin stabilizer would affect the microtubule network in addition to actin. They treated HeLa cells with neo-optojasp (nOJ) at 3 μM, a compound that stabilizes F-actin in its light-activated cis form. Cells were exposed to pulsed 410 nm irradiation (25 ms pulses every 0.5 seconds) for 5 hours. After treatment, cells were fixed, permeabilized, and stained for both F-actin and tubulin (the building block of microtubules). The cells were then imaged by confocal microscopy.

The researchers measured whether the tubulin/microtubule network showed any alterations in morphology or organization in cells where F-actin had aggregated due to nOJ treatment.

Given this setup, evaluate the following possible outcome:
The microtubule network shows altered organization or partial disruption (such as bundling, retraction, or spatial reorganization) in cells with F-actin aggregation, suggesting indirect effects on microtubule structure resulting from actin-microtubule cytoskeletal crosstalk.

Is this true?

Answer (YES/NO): NO